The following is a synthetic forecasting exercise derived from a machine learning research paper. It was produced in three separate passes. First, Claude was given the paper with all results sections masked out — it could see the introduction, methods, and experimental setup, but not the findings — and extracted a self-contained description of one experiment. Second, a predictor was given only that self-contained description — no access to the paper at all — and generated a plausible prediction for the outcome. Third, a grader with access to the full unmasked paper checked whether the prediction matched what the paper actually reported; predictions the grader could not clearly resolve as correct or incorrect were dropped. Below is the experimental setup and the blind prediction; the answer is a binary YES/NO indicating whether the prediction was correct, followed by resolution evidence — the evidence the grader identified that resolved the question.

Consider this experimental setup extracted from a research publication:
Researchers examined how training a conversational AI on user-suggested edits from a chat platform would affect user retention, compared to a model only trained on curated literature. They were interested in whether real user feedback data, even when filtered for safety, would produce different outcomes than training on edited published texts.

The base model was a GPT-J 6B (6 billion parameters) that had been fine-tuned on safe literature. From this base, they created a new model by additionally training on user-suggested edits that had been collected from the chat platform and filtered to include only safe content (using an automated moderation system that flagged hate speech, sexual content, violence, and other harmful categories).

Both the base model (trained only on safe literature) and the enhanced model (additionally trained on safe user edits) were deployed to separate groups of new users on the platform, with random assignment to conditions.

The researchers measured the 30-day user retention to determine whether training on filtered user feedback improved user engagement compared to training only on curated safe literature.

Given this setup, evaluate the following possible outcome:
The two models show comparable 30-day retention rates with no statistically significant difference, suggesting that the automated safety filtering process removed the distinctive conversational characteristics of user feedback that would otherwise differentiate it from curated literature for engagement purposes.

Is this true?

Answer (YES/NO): NO